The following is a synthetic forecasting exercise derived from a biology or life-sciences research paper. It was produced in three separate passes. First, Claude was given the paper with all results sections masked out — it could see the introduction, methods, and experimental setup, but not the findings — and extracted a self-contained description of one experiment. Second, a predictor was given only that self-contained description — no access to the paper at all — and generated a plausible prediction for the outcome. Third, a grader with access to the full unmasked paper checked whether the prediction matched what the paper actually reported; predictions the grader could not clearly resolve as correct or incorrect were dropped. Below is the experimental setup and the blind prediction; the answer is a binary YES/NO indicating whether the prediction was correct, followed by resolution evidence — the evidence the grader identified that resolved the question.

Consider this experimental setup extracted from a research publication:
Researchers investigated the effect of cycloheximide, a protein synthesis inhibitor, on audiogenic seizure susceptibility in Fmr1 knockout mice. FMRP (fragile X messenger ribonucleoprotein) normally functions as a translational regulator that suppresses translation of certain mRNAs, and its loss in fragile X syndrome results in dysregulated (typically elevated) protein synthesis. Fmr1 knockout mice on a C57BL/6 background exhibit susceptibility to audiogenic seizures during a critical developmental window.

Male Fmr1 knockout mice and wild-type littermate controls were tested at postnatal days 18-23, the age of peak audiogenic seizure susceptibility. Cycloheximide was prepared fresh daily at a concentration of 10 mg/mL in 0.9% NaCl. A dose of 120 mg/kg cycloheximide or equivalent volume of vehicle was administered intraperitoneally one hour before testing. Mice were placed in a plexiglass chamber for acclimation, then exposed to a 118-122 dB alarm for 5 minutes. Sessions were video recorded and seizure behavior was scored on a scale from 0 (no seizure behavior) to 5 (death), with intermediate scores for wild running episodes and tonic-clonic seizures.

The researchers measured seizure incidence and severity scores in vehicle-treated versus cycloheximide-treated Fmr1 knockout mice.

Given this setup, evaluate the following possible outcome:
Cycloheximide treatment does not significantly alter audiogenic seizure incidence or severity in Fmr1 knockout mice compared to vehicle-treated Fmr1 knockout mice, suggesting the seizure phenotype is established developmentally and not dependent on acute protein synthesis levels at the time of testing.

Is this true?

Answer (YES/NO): NO